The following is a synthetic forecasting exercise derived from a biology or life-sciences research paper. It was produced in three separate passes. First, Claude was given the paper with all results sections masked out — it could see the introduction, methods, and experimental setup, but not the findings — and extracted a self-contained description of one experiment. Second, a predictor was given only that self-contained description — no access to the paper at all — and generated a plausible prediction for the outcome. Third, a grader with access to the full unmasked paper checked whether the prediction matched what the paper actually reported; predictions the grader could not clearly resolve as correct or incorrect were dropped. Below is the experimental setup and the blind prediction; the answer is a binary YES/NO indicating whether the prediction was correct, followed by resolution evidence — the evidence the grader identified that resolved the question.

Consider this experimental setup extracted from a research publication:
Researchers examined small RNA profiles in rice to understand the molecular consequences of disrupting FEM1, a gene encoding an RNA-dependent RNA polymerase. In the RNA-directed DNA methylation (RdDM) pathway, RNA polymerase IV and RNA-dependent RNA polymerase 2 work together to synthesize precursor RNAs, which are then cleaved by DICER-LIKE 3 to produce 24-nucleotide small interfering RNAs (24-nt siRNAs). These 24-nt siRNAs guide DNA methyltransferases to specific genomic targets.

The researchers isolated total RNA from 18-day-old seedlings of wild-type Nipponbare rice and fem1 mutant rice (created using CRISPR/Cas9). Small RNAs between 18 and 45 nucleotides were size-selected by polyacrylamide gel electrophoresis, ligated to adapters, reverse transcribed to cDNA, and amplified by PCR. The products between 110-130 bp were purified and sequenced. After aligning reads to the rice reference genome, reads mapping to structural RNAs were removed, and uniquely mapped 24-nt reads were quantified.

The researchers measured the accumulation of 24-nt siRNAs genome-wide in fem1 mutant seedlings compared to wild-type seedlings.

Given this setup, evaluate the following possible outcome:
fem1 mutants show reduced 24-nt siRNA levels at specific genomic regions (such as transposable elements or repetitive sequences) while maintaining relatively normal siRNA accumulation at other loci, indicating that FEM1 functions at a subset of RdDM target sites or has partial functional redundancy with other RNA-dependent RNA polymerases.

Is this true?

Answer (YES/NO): NO